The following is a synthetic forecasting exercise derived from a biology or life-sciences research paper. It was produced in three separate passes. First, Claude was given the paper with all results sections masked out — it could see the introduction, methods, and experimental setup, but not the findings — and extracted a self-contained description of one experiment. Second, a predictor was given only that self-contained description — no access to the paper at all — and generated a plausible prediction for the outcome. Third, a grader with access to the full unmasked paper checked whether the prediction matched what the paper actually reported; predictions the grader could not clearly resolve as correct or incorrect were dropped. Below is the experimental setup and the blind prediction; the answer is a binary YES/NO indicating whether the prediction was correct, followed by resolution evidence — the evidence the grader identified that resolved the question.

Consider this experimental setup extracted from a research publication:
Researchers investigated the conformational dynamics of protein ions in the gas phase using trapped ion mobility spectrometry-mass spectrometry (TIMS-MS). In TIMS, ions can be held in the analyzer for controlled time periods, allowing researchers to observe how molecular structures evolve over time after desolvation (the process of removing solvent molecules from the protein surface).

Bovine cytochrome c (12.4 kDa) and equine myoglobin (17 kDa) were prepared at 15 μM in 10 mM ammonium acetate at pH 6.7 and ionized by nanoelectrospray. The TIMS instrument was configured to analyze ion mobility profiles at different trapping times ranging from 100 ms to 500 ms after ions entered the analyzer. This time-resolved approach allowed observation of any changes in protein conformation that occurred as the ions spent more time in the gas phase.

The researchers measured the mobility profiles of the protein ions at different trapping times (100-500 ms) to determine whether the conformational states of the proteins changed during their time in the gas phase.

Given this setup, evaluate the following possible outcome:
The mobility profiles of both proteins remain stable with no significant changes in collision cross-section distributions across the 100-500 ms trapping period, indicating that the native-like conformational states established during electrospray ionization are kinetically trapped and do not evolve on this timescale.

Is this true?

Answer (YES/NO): YES